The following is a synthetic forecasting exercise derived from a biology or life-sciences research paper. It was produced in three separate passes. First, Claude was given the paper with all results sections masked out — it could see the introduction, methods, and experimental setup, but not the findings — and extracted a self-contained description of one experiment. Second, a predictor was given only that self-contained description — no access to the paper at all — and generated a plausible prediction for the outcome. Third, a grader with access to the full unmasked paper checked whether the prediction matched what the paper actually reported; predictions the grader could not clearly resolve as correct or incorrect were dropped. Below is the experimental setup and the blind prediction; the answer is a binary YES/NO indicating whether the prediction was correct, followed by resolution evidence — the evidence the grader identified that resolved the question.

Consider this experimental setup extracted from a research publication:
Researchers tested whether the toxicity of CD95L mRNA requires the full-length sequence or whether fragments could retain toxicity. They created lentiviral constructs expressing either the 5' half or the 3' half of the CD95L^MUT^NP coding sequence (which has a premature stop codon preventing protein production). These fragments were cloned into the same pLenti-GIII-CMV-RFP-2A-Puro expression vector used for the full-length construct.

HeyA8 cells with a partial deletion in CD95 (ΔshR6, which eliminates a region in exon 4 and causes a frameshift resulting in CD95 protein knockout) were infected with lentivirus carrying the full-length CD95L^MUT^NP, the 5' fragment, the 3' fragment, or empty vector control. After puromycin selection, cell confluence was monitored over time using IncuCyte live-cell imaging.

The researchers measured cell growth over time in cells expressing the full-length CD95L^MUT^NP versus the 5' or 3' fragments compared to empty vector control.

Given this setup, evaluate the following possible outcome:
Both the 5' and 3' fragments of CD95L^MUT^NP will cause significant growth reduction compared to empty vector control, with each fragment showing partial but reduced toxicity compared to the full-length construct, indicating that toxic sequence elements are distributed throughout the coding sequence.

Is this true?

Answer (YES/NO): NO